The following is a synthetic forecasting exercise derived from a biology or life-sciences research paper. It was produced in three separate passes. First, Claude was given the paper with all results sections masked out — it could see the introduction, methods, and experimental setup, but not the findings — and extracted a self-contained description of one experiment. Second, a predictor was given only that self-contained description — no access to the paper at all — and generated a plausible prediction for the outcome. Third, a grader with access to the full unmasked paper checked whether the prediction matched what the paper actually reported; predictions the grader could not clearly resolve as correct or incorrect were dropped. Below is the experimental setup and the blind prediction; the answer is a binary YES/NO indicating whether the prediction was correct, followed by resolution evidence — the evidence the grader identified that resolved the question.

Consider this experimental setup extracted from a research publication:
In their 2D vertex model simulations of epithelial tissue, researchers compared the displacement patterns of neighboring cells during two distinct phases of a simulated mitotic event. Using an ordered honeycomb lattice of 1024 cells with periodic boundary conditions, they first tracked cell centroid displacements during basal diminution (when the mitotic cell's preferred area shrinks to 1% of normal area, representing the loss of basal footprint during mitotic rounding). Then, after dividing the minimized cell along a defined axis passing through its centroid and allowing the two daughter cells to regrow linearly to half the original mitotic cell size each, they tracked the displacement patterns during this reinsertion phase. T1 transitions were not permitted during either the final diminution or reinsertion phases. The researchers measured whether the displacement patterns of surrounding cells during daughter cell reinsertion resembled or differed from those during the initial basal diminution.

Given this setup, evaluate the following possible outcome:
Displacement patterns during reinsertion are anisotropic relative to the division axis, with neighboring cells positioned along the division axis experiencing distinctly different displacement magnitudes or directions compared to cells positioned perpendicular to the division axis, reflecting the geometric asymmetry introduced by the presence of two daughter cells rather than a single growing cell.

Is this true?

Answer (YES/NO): YES